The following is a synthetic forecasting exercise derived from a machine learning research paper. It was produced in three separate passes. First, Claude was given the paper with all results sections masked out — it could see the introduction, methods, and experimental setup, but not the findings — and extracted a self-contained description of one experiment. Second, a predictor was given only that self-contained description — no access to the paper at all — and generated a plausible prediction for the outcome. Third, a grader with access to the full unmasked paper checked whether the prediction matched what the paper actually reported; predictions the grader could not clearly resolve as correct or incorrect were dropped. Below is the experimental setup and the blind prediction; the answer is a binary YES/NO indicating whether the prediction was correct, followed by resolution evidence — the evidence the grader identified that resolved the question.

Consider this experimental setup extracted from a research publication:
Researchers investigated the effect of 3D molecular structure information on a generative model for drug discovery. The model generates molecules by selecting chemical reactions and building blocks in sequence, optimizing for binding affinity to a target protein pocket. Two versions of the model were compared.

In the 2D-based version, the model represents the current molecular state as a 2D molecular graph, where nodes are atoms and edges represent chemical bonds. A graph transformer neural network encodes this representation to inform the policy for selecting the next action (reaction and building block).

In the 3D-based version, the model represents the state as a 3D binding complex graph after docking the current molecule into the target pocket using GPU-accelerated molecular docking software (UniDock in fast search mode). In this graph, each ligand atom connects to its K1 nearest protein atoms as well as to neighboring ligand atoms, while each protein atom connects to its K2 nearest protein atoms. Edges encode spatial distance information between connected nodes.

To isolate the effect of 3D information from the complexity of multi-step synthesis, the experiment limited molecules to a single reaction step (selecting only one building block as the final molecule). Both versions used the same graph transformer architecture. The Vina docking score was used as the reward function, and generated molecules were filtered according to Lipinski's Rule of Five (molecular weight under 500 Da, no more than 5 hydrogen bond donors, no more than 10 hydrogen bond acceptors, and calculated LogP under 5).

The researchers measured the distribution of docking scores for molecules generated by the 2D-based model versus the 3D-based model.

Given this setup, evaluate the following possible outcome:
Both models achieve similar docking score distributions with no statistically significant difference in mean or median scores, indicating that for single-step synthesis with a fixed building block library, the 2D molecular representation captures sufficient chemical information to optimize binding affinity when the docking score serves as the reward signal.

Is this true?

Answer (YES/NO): NO